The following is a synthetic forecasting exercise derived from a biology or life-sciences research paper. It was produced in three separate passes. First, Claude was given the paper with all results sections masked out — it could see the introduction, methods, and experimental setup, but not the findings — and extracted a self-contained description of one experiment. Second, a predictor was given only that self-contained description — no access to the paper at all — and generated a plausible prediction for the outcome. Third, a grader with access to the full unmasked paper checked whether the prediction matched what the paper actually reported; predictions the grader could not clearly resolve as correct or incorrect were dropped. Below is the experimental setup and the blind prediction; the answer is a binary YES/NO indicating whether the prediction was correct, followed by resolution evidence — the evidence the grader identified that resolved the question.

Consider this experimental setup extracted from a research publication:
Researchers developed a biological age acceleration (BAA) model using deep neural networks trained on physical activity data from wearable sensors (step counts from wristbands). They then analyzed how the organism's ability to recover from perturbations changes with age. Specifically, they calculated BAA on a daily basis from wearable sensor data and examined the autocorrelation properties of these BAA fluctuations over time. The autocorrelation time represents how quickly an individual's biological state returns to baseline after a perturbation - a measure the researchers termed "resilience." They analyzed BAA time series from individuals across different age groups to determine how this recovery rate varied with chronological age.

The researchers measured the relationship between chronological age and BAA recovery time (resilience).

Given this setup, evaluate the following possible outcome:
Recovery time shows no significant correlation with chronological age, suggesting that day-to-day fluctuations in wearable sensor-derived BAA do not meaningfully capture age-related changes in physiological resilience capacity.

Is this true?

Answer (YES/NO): NO